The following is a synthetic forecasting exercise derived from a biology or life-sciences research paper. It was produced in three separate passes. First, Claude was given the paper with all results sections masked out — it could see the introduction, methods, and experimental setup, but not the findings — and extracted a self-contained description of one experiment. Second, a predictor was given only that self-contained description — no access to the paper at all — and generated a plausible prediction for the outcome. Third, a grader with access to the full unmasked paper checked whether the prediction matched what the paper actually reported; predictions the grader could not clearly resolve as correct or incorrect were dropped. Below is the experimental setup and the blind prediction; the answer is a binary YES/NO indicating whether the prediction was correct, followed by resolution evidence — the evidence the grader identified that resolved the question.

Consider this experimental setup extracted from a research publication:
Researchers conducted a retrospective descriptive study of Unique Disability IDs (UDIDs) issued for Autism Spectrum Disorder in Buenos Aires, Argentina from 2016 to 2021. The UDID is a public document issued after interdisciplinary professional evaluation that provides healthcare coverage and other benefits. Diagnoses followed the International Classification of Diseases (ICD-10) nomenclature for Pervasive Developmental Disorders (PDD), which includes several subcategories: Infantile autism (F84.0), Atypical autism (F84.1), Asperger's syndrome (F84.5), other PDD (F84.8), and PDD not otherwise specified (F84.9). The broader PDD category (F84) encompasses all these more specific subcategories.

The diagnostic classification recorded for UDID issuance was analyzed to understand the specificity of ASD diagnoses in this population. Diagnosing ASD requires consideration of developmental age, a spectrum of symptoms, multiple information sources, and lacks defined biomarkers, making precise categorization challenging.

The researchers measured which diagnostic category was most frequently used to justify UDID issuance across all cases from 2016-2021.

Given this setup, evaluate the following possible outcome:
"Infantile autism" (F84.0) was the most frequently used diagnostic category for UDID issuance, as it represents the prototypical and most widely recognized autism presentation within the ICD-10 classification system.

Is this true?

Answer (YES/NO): NO